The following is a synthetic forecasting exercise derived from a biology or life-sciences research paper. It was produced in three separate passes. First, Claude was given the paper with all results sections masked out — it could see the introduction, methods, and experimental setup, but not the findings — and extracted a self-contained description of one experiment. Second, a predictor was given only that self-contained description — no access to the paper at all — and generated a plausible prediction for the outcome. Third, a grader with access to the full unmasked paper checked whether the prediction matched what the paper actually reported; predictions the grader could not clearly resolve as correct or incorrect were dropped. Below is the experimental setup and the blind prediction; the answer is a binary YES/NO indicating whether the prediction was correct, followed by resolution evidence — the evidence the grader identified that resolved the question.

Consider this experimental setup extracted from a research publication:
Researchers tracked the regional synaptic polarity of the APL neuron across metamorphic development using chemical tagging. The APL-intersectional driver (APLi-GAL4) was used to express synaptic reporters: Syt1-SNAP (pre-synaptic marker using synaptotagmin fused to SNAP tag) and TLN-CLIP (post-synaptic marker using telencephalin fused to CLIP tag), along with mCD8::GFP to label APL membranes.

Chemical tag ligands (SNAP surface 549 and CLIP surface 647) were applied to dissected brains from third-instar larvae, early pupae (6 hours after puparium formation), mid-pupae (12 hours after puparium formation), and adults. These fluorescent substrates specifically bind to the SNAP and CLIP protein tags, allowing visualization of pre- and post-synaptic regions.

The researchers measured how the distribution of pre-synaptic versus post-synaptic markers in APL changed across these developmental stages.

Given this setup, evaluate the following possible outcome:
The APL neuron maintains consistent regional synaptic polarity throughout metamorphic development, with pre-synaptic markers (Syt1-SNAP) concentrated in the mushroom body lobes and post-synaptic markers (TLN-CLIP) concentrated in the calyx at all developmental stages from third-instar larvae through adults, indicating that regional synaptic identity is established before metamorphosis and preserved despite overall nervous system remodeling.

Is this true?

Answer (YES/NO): NO